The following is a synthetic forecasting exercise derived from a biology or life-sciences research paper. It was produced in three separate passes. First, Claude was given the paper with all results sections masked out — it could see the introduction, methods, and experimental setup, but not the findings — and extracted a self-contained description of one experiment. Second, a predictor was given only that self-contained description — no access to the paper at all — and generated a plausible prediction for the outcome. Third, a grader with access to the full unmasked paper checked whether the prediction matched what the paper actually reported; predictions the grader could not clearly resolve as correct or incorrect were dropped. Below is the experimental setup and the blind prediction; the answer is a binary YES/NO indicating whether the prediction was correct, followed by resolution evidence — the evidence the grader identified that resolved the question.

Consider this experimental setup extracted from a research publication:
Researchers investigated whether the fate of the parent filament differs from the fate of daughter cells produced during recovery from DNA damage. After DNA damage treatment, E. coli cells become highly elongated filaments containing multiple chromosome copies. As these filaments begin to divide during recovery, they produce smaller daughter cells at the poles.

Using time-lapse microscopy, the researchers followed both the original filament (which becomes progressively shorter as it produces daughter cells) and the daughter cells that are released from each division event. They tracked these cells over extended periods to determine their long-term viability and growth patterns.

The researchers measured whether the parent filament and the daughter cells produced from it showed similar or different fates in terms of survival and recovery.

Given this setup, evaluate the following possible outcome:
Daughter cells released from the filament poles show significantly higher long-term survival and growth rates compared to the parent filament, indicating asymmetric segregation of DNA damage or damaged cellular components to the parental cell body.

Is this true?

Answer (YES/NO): YES